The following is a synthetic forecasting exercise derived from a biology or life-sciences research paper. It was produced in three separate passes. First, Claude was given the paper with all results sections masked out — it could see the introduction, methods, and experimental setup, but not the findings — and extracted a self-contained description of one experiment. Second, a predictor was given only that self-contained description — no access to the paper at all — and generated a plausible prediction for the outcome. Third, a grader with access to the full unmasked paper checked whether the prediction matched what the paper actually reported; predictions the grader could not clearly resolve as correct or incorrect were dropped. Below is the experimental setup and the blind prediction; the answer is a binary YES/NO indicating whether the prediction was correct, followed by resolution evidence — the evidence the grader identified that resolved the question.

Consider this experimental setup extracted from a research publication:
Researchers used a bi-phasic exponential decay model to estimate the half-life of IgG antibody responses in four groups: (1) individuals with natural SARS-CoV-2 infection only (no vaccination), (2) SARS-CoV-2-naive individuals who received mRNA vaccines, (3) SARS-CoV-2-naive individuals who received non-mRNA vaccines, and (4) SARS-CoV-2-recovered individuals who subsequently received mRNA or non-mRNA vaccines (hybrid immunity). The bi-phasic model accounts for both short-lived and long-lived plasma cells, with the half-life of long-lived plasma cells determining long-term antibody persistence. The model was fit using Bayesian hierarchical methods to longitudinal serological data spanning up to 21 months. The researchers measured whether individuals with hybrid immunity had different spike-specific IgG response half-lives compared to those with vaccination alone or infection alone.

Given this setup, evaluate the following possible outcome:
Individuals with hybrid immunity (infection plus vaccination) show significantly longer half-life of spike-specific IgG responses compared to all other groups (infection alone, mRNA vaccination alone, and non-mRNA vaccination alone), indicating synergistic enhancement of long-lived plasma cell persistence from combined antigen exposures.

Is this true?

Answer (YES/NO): YES